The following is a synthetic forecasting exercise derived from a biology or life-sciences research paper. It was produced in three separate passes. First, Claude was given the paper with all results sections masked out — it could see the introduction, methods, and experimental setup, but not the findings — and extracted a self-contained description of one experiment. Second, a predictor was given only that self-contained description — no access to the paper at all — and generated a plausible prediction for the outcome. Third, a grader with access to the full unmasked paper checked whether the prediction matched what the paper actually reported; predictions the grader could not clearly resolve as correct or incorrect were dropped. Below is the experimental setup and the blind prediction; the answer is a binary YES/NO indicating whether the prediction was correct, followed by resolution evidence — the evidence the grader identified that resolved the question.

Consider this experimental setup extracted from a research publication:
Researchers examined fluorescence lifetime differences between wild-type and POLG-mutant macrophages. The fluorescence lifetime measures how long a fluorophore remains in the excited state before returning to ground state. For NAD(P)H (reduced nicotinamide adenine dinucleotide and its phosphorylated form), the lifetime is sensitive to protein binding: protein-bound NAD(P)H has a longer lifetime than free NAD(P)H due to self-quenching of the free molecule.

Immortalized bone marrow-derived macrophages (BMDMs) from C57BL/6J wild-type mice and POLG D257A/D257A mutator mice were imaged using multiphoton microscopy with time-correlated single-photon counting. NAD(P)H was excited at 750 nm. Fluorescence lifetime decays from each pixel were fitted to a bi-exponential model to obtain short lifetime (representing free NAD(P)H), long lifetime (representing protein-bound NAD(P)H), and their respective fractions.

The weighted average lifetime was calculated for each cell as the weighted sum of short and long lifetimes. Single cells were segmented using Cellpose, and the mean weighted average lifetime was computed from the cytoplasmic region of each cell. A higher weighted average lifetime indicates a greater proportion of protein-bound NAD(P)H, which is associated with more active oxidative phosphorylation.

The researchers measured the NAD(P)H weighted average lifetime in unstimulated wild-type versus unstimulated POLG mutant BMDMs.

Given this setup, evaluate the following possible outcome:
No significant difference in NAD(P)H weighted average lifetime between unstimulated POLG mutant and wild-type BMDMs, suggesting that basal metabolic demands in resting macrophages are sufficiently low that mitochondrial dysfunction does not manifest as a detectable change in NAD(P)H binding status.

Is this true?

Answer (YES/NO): NO